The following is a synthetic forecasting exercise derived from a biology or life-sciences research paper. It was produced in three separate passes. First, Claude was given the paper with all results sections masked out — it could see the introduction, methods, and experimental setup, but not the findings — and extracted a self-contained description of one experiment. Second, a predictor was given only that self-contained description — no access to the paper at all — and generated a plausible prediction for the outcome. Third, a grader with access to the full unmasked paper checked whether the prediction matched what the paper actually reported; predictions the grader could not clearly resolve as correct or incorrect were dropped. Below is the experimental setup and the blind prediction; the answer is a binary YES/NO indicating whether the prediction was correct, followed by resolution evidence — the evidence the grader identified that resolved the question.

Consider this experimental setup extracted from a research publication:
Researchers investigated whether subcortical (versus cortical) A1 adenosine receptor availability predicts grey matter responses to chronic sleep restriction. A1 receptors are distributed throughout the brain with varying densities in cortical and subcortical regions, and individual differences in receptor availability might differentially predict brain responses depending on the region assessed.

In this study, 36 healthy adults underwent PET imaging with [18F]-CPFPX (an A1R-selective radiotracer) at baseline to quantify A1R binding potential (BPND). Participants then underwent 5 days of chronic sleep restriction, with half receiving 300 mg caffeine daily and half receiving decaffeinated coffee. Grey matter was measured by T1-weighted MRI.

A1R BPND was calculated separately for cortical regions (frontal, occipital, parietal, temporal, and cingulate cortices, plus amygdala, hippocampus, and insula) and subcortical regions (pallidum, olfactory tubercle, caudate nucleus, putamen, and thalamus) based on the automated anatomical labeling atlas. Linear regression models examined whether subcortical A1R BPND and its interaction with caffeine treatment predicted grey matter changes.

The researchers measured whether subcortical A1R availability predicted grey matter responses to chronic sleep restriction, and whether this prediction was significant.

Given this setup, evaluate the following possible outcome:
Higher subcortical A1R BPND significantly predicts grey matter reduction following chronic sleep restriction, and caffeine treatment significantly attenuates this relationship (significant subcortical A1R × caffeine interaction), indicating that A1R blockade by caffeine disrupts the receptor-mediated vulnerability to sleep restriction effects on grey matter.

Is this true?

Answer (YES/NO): NO